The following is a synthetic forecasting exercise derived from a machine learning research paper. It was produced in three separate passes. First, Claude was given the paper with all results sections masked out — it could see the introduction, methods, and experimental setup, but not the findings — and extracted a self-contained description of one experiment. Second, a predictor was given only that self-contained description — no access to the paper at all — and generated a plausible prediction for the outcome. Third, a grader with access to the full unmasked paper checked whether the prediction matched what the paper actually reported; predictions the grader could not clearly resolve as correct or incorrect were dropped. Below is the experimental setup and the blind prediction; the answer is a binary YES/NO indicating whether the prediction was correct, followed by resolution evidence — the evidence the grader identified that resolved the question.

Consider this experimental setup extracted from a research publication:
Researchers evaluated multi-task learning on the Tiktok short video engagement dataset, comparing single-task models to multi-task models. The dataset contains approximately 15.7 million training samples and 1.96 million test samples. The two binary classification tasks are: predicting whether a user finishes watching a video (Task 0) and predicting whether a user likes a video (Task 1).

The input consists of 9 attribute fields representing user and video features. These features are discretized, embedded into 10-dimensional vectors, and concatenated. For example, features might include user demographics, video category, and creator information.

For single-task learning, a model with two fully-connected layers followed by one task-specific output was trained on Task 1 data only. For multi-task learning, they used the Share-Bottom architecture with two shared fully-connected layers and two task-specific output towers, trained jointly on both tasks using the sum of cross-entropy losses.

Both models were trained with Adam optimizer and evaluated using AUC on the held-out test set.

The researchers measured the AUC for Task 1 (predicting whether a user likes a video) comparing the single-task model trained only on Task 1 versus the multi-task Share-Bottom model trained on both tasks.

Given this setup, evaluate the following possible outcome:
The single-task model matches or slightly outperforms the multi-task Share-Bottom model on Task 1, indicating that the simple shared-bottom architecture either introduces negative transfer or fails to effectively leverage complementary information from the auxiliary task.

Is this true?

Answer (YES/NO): YES